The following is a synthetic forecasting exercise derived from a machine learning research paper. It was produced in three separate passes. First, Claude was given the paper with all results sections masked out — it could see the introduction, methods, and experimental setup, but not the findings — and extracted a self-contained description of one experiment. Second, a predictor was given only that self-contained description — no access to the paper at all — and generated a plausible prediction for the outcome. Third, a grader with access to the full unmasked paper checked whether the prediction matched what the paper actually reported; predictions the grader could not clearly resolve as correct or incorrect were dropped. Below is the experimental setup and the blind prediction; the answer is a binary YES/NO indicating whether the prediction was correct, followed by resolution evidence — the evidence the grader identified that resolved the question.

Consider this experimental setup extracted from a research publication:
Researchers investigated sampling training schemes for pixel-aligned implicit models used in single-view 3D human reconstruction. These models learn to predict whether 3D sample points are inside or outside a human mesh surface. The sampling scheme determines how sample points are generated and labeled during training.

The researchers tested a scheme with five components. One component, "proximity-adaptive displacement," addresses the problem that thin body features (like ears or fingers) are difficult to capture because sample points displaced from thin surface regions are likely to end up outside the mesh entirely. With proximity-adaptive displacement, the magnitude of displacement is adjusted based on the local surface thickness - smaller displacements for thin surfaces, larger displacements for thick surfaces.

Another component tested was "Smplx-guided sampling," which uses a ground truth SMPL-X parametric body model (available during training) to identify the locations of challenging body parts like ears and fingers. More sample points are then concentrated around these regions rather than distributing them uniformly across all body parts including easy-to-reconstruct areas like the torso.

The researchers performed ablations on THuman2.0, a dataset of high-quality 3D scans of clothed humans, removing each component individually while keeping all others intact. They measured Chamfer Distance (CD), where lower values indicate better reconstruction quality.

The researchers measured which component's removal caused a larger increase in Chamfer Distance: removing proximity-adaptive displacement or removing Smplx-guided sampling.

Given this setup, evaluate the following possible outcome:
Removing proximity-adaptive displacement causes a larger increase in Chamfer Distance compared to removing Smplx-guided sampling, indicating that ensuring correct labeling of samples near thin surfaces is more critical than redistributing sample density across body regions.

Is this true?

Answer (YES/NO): YES